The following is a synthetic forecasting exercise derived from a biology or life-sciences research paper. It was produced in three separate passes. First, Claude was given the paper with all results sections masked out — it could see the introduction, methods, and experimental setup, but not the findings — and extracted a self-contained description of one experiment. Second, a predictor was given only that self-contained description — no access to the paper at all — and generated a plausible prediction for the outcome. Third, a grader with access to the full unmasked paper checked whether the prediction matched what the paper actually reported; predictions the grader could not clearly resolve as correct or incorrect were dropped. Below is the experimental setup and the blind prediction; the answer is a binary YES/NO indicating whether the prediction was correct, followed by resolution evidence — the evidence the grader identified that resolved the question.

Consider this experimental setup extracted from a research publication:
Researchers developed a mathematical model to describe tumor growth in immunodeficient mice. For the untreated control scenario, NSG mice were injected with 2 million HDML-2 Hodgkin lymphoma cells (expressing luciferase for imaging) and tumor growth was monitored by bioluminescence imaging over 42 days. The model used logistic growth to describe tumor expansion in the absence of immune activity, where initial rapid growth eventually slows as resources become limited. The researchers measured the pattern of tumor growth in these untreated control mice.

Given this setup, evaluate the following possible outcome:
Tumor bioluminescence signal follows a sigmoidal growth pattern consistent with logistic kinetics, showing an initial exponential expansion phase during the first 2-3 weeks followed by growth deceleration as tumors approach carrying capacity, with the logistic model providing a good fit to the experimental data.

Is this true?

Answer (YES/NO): NO